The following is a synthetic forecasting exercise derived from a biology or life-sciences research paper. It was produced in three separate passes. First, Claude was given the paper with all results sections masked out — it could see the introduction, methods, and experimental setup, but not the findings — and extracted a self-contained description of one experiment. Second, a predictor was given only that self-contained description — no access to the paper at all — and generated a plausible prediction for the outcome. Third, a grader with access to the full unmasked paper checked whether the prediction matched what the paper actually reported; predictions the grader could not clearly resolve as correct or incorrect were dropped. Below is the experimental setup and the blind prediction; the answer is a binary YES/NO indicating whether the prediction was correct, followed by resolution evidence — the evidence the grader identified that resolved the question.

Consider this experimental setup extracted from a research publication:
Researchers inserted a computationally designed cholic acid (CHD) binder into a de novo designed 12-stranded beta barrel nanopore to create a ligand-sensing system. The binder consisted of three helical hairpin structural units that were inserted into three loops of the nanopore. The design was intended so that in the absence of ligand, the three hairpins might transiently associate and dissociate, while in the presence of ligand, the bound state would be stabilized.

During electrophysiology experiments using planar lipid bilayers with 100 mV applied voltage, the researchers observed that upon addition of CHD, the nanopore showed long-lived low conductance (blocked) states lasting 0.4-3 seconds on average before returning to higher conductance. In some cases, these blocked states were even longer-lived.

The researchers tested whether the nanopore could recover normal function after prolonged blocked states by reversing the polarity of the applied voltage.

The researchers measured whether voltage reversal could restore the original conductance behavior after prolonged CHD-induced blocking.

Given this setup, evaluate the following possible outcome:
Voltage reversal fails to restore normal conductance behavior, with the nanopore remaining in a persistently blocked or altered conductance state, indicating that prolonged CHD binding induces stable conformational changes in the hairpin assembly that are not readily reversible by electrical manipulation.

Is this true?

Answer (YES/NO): NO